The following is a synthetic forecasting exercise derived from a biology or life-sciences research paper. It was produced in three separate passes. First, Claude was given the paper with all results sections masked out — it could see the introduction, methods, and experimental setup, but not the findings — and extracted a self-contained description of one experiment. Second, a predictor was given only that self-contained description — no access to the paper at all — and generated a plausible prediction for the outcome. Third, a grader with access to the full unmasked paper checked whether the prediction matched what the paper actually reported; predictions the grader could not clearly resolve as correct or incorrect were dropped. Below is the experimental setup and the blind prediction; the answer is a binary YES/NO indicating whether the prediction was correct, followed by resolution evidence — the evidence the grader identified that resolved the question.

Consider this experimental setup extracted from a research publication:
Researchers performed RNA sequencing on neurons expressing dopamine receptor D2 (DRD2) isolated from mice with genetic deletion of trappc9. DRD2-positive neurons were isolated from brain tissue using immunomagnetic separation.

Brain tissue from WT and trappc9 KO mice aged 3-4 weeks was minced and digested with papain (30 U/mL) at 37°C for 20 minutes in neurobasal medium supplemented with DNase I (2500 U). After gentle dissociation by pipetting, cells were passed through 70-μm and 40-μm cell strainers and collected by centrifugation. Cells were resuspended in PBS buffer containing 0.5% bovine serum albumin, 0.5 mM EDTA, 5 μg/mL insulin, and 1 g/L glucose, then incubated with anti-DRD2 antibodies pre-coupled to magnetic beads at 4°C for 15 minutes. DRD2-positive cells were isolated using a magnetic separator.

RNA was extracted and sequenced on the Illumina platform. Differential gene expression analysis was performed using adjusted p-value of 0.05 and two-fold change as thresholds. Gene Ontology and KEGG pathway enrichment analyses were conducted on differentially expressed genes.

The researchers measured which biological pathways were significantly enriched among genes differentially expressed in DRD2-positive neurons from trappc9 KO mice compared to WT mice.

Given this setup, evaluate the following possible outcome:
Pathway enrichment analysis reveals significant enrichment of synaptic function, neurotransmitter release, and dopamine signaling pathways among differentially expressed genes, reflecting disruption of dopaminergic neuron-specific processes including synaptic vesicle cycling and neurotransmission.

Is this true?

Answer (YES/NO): YES